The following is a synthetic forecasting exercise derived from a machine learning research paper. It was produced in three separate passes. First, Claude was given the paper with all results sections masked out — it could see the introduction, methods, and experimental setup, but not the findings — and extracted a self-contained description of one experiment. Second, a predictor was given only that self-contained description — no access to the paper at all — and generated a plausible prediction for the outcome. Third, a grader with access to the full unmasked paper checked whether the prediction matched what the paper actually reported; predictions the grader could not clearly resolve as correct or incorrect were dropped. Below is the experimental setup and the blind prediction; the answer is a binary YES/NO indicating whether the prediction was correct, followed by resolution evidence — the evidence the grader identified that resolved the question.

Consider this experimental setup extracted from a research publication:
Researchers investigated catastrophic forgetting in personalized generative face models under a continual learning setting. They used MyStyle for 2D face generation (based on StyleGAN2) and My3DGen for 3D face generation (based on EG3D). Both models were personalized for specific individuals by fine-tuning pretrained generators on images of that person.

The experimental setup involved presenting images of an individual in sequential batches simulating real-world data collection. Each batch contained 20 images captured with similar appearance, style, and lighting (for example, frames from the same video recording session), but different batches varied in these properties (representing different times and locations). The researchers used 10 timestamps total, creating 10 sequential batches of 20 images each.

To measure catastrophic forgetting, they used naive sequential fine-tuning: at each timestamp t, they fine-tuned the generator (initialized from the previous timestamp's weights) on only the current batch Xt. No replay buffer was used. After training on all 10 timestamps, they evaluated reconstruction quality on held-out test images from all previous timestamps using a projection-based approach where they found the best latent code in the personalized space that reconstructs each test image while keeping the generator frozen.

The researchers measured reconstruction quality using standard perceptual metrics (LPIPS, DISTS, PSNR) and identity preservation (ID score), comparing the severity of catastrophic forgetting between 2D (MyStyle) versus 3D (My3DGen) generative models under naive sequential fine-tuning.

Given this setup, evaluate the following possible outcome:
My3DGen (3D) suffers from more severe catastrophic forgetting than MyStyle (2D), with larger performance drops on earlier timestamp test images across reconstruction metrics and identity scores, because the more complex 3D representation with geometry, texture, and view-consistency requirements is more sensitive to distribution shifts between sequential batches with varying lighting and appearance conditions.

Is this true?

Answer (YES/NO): NO